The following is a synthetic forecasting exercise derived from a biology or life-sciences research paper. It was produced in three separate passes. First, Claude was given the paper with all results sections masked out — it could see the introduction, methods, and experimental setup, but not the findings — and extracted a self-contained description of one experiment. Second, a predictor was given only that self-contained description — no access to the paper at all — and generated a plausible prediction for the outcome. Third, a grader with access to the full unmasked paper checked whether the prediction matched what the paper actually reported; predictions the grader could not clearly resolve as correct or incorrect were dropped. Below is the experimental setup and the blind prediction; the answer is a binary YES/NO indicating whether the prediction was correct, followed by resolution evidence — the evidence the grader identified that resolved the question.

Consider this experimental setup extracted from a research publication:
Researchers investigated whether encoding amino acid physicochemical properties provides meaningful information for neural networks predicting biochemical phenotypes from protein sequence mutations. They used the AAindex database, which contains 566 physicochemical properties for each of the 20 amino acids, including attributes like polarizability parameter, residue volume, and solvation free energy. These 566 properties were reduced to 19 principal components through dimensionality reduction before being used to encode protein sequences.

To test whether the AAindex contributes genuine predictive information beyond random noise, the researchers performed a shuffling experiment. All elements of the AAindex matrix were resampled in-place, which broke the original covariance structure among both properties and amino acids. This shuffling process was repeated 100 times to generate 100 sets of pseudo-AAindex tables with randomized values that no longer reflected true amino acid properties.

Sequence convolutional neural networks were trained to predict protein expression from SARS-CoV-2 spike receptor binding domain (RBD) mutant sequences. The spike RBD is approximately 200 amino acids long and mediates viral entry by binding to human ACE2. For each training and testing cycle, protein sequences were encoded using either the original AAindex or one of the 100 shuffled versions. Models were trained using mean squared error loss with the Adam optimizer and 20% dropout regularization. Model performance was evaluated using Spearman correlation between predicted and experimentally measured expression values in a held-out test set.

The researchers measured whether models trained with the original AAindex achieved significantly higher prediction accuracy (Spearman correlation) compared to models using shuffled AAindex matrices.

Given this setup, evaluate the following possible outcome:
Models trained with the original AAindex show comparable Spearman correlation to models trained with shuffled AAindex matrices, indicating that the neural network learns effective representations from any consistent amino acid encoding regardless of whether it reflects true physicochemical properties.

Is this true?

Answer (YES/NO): NO